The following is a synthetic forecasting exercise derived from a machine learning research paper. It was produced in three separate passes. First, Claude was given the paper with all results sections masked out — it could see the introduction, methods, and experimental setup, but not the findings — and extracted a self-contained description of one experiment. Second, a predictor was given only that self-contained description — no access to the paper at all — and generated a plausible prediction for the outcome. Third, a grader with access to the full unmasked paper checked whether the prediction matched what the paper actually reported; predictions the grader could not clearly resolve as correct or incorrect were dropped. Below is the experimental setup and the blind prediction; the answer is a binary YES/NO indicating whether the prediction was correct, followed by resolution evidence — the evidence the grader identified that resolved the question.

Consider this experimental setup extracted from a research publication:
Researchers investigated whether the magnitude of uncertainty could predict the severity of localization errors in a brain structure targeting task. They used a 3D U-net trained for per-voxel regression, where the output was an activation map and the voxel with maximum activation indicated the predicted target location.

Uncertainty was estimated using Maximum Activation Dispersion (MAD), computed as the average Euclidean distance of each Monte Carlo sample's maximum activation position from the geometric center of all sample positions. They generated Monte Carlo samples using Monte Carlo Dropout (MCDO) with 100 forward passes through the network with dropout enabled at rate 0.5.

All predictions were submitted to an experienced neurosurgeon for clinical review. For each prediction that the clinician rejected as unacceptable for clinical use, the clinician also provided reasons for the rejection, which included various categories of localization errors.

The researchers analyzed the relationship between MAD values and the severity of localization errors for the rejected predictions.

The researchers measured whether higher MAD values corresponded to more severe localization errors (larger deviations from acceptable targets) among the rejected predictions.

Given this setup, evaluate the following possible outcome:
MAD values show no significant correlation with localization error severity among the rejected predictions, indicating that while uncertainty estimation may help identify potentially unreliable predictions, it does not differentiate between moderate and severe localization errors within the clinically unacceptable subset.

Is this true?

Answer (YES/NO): NO